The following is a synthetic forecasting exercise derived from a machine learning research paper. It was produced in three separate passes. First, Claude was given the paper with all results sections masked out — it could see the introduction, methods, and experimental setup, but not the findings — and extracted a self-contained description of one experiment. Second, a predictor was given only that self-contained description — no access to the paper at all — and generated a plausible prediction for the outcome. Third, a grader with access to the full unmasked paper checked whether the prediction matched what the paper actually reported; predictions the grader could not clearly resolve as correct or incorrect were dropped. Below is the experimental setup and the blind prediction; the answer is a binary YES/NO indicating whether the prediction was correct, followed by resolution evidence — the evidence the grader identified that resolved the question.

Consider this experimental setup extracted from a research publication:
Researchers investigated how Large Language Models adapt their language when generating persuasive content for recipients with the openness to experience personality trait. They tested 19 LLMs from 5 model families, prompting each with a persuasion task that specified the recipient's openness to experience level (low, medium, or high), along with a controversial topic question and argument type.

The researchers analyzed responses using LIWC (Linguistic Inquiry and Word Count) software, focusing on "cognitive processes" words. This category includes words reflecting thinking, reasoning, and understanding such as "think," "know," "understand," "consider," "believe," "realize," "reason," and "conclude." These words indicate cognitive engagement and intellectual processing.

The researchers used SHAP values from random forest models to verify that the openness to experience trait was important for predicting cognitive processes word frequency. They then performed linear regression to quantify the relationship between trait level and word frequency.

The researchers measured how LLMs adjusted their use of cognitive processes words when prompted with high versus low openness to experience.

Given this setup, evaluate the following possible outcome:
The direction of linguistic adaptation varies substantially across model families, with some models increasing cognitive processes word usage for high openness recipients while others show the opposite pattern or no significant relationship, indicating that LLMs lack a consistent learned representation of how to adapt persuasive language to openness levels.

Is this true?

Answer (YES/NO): NO